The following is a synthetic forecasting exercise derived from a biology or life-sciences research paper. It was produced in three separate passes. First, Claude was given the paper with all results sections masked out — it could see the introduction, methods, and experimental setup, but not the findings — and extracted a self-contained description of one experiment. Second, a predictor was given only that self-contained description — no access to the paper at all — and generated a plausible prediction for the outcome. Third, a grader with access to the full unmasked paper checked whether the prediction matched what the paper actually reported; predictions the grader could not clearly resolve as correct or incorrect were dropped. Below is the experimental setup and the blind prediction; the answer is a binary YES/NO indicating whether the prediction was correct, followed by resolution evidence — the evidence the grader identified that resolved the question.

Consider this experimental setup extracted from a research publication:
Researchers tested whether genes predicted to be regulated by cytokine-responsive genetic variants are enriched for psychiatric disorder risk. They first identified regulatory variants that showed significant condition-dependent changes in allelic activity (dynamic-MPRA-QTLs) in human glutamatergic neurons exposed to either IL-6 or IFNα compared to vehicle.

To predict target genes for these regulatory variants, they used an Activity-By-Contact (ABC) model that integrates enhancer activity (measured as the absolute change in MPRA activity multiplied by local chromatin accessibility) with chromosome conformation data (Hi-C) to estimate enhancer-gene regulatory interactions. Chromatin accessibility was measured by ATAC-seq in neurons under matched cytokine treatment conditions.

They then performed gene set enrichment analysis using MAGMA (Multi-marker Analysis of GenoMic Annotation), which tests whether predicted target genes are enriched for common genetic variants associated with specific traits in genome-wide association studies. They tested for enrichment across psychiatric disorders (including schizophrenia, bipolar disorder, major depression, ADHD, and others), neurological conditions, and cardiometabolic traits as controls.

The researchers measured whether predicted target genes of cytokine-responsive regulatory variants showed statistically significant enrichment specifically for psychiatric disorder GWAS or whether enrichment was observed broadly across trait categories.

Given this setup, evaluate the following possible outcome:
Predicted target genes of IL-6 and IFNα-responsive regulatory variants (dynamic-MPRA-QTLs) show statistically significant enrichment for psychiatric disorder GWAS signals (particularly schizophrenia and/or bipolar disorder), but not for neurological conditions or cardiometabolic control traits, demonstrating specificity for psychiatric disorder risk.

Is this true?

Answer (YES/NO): NO